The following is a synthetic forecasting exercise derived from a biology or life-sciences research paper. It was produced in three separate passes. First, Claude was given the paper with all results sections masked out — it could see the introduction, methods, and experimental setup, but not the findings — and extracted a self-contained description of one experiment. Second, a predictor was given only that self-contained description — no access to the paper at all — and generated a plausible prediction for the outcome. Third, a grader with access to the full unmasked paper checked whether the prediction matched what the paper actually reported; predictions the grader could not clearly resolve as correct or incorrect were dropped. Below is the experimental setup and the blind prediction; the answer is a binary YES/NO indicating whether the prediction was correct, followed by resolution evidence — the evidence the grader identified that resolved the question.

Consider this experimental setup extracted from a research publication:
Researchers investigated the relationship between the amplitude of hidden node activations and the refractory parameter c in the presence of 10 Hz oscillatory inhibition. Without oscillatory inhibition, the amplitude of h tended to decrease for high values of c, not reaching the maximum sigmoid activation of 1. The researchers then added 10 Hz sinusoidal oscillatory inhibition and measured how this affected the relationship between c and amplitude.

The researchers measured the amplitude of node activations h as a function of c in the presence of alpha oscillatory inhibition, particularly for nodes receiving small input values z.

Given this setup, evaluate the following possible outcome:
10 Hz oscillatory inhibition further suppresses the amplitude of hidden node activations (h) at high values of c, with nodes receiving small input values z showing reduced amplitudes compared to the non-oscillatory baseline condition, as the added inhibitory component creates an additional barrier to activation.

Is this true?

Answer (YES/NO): NO